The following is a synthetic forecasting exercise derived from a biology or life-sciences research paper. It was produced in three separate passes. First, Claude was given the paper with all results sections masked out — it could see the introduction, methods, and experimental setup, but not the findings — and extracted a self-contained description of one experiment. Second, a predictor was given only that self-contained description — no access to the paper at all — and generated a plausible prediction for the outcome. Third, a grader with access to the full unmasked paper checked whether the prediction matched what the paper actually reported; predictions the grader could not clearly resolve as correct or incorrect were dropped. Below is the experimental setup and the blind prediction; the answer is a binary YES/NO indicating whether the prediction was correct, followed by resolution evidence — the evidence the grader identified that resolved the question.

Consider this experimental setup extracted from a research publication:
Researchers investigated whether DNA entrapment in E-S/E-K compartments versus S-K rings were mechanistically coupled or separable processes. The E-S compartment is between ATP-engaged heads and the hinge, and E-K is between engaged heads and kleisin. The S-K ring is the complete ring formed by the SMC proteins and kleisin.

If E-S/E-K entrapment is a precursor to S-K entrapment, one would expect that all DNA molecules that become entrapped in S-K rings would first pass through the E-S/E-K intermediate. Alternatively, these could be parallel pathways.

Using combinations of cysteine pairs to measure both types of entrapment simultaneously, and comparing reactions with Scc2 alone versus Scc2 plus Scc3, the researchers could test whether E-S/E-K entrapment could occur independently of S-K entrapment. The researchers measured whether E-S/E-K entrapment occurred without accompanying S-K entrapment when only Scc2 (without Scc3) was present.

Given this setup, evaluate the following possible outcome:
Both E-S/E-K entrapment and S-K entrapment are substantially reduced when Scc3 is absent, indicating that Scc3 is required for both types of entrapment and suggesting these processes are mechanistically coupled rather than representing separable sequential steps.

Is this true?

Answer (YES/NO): NO